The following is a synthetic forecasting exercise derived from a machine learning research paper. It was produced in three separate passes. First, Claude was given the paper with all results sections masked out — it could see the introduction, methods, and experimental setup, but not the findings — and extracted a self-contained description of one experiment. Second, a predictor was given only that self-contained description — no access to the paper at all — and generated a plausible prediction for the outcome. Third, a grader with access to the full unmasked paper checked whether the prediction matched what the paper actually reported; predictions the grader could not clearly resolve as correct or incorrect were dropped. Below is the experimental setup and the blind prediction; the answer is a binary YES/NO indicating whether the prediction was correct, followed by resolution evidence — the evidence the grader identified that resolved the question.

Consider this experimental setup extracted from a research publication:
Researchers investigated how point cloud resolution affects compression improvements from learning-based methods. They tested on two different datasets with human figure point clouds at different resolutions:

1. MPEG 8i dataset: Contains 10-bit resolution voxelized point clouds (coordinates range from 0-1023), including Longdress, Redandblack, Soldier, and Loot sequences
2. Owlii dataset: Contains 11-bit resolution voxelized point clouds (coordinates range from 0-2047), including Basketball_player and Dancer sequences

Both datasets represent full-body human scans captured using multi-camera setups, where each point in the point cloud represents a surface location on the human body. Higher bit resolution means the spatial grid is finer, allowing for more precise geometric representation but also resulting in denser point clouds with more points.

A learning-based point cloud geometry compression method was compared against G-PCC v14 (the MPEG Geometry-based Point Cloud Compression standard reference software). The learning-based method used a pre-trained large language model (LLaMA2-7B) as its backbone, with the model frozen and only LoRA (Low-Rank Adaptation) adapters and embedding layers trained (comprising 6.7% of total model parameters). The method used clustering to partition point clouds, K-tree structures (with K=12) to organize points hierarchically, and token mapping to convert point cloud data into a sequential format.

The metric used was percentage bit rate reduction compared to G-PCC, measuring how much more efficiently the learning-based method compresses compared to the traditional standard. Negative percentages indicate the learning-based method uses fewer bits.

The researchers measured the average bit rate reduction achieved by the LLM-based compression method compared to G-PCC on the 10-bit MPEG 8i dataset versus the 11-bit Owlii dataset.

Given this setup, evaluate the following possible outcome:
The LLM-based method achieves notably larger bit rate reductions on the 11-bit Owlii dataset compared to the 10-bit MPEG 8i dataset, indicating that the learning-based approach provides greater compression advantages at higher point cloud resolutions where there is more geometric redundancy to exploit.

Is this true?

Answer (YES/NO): YES